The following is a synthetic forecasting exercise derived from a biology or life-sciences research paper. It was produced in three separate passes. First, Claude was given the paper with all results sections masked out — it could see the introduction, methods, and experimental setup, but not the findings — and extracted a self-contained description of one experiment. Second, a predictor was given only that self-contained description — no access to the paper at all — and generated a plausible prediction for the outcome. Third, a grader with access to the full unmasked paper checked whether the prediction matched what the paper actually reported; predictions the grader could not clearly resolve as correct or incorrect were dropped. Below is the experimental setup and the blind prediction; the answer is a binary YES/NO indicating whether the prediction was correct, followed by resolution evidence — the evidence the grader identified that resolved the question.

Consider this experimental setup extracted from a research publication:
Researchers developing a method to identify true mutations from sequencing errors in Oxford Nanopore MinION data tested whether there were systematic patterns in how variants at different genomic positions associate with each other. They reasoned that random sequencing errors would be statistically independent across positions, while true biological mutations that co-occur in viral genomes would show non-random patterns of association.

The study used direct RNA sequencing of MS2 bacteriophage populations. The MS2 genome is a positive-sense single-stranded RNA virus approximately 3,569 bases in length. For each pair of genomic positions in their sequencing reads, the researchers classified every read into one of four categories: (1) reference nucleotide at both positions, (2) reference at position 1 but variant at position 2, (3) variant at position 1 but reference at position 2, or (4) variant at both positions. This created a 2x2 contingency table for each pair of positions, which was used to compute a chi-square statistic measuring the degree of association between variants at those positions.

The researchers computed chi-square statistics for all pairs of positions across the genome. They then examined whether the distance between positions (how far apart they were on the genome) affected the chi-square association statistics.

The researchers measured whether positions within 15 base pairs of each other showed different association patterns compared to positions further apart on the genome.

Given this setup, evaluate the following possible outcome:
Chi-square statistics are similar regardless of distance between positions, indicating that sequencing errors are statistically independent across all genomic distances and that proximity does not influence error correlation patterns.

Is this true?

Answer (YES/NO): NO